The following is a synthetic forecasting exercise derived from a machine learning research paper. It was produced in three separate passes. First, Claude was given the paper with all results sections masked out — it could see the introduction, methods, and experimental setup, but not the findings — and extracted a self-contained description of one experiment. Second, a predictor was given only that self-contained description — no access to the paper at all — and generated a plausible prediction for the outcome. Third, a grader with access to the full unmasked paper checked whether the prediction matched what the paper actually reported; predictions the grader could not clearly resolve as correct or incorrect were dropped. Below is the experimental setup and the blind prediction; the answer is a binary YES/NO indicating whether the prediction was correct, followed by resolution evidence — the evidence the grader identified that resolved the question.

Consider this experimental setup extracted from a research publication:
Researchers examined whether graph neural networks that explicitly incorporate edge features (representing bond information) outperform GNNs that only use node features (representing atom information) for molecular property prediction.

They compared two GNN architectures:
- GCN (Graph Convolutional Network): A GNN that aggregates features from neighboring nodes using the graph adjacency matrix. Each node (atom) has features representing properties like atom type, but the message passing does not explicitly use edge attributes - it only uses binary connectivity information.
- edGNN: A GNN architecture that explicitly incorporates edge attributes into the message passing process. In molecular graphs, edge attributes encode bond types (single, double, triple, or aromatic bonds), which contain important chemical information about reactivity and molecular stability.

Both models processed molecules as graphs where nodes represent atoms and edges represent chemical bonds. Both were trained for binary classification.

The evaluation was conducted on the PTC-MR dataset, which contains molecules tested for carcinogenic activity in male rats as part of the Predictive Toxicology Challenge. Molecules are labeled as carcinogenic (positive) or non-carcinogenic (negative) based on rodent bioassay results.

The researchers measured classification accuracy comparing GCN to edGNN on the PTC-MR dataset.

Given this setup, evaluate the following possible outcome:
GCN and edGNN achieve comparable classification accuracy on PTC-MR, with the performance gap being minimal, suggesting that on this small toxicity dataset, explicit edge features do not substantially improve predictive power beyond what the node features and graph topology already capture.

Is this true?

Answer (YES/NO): NO